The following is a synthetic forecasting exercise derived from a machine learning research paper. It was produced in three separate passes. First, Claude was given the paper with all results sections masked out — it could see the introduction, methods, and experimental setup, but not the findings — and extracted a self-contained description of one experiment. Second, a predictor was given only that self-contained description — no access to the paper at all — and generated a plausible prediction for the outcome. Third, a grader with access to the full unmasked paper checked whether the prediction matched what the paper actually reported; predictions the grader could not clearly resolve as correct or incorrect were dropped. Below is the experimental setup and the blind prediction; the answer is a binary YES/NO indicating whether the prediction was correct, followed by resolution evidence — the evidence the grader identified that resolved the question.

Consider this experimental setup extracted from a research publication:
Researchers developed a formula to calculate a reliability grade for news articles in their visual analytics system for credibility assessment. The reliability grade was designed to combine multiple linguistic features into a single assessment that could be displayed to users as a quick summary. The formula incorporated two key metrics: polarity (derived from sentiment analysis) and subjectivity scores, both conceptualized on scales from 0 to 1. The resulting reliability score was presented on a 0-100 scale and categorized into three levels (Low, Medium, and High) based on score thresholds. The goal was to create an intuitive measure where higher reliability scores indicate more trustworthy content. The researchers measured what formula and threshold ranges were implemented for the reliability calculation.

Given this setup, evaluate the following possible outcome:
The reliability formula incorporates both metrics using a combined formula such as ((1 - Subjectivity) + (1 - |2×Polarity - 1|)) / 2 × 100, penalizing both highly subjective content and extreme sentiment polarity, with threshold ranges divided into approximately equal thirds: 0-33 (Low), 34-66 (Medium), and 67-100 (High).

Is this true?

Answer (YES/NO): NO